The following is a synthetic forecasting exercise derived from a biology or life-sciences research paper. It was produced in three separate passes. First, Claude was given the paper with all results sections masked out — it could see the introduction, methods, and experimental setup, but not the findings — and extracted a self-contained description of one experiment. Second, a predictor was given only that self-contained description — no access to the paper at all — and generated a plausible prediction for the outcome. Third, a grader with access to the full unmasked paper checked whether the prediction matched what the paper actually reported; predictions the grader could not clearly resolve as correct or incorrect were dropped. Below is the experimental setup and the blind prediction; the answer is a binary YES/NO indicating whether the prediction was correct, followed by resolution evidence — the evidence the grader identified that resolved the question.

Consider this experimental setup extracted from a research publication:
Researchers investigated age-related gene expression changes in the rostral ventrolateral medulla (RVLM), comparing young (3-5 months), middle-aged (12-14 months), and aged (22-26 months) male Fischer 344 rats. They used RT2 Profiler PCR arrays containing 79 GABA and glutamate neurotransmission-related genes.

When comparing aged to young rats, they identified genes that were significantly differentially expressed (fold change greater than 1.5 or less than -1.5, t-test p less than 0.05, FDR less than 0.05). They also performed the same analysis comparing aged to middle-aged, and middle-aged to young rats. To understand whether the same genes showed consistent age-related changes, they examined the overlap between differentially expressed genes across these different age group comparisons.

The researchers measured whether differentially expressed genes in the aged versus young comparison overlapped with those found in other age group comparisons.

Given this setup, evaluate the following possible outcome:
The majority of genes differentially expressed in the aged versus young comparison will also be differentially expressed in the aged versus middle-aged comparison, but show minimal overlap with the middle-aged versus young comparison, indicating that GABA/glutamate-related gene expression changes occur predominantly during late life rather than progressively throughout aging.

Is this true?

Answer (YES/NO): NO